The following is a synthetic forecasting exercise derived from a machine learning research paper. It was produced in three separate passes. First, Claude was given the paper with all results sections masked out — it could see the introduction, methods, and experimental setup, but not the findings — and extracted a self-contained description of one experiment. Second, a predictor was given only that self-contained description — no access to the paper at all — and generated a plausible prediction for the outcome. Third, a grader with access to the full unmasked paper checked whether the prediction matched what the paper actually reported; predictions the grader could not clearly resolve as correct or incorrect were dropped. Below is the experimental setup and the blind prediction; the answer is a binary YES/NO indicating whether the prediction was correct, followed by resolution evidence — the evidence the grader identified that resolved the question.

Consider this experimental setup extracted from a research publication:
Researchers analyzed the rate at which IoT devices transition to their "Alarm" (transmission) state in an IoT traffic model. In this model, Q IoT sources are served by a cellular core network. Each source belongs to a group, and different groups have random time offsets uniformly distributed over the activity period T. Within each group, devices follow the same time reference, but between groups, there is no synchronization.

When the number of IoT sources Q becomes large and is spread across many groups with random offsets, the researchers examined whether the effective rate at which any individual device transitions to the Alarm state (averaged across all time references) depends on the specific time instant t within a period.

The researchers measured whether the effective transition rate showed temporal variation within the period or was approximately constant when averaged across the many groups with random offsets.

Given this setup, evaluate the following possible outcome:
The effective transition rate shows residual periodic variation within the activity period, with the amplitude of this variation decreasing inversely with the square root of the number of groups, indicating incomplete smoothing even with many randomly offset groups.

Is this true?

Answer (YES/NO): NO